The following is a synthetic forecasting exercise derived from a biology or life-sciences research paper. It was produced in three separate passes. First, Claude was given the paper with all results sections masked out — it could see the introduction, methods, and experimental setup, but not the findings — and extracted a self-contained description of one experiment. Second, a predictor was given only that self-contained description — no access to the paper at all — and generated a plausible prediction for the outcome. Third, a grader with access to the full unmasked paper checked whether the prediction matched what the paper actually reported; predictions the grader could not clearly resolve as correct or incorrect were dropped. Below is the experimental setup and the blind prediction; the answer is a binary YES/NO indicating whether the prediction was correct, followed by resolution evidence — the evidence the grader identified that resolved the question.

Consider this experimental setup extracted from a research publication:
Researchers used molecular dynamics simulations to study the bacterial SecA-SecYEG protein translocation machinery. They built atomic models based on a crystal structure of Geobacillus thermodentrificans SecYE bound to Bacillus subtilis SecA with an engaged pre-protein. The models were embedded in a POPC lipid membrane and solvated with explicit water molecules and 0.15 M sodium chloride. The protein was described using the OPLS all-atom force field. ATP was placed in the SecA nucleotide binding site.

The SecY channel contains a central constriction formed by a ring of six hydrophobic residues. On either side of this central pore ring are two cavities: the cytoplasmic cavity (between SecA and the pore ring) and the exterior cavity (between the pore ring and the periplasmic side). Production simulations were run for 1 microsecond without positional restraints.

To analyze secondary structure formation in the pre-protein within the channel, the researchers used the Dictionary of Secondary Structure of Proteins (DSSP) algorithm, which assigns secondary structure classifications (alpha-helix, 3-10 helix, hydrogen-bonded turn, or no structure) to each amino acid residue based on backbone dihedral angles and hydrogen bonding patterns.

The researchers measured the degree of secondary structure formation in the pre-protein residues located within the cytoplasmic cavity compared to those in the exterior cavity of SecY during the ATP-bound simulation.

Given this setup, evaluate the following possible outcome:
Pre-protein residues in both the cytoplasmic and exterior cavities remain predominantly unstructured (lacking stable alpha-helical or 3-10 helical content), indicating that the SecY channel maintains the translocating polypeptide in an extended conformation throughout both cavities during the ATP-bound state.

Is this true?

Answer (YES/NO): NO